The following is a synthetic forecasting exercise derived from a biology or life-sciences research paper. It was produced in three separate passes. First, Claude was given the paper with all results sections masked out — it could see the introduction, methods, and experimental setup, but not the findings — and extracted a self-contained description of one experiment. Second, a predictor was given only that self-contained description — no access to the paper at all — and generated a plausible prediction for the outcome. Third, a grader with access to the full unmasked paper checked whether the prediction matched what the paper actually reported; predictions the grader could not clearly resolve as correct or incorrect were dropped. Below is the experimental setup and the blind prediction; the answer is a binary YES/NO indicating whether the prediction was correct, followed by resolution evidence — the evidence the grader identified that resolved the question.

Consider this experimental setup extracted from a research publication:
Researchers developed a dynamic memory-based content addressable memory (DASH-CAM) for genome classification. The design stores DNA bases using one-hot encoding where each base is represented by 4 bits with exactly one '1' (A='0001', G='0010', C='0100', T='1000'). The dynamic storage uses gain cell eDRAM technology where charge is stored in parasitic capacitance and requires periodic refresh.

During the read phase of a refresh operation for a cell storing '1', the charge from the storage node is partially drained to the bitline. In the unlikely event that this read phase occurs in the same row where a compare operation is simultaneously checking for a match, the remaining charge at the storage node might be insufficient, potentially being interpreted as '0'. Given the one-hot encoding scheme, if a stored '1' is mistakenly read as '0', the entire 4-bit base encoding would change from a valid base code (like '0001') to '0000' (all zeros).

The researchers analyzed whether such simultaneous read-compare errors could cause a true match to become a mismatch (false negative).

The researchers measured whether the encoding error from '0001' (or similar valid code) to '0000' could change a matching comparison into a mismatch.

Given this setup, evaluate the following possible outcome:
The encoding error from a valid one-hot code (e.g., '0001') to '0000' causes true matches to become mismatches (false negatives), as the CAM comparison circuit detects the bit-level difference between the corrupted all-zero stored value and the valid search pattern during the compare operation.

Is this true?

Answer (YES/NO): NO